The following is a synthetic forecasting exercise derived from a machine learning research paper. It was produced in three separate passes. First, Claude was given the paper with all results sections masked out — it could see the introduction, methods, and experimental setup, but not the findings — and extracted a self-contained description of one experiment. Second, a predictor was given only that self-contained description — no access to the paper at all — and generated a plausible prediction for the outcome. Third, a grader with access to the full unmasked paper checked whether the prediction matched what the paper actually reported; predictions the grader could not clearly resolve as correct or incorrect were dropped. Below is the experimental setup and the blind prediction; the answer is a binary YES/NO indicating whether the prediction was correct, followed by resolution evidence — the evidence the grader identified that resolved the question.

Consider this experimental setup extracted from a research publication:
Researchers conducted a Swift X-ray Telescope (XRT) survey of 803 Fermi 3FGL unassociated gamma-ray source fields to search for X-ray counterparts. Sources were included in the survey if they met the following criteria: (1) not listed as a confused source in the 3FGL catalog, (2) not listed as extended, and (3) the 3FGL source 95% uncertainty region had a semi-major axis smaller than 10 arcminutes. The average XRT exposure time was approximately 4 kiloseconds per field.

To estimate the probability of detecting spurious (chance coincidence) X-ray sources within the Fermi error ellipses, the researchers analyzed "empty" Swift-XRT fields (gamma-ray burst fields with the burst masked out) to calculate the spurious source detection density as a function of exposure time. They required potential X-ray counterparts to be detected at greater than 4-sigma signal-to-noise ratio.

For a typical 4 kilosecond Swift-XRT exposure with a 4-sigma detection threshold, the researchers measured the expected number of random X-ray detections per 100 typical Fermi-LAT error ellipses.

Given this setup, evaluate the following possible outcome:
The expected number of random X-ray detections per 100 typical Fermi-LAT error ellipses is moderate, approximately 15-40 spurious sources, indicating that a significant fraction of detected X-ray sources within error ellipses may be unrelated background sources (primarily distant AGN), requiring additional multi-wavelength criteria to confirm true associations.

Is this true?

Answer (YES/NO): NO